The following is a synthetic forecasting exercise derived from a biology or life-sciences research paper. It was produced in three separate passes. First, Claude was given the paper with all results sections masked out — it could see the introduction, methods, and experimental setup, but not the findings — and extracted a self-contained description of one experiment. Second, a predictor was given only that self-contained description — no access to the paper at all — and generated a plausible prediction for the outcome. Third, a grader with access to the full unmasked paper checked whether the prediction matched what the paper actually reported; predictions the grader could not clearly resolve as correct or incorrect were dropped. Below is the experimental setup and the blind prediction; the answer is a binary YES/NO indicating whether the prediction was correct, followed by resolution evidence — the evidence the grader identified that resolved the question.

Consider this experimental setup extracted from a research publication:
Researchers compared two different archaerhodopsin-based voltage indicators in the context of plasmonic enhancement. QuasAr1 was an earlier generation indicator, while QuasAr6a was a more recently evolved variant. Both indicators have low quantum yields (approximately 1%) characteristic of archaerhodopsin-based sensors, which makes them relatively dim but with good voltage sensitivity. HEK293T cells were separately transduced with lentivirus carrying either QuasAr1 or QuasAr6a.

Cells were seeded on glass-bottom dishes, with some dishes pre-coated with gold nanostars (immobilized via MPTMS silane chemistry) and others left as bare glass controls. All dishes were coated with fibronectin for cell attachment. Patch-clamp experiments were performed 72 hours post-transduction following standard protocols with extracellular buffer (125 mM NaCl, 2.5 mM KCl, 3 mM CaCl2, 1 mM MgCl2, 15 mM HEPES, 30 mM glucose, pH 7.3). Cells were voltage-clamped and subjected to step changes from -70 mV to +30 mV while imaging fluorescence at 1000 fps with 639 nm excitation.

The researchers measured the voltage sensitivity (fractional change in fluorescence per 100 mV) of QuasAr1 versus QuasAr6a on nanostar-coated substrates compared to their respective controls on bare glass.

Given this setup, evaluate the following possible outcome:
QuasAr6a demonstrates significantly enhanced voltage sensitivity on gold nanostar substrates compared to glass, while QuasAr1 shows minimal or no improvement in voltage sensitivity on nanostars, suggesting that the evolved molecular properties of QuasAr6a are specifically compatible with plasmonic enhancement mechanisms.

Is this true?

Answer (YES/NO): NO